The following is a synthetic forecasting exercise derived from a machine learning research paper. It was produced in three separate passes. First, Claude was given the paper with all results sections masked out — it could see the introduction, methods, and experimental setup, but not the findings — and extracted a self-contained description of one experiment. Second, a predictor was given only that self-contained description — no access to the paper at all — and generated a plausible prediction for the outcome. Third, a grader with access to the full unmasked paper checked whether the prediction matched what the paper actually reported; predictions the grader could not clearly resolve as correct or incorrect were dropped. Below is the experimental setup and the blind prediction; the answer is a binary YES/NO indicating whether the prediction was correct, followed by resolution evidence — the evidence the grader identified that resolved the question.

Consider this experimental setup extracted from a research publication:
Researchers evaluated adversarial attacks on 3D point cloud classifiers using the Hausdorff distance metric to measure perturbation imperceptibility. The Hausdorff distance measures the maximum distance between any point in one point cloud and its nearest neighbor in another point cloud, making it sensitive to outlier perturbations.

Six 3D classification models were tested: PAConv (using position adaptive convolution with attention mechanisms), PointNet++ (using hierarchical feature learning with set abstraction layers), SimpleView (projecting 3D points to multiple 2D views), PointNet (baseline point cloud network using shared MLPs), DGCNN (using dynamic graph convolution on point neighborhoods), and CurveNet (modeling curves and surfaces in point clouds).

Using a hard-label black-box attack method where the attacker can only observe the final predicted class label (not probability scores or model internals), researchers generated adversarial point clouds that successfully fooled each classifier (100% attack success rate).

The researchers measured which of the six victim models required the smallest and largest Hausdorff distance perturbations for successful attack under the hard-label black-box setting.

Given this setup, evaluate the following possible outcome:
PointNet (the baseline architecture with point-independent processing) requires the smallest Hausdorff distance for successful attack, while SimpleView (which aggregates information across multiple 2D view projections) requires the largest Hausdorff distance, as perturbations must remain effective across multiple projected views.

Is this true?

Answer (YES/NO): NO